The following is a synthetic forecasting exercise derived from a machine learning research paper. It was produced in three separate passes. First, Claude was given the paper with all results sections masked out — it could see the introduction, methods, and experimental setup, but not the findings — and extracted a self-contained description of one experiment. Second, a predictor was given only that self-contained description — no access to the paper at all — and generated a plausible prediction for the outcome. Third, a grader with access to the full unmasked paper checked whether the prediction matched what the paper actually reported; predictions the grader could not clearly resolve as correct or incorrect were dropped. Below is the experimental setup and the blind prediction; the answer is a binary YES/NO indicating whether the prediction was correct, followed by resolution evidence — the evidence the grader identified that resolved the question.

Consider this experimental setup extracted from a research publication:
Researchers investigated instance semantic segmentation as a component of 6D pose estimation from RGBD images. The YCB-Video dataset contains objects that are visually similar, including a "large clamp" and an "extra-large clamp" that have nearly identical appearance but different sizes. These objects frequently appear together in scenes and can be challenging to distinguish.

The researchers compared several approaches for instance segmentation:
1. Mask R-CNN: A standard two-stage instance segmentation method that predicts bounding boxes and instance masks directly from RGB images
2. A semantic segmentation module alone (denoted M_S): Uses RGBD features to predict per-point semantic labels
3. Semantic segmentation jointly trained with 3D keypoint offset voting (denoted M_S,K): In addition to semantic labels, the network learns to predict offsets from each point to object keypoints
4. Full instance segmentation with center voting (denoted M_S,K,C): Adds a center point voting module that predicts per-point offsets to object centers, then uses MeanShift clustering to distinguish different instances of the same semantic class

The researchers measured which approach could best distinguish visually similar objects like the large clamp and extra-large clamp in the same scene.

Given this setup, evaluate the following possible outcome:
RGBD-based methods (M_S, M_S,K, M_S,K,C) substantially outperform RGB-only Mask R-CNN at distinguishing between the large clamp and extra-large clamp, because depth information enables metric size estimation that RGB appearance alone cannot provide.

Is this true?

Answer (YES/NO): NO